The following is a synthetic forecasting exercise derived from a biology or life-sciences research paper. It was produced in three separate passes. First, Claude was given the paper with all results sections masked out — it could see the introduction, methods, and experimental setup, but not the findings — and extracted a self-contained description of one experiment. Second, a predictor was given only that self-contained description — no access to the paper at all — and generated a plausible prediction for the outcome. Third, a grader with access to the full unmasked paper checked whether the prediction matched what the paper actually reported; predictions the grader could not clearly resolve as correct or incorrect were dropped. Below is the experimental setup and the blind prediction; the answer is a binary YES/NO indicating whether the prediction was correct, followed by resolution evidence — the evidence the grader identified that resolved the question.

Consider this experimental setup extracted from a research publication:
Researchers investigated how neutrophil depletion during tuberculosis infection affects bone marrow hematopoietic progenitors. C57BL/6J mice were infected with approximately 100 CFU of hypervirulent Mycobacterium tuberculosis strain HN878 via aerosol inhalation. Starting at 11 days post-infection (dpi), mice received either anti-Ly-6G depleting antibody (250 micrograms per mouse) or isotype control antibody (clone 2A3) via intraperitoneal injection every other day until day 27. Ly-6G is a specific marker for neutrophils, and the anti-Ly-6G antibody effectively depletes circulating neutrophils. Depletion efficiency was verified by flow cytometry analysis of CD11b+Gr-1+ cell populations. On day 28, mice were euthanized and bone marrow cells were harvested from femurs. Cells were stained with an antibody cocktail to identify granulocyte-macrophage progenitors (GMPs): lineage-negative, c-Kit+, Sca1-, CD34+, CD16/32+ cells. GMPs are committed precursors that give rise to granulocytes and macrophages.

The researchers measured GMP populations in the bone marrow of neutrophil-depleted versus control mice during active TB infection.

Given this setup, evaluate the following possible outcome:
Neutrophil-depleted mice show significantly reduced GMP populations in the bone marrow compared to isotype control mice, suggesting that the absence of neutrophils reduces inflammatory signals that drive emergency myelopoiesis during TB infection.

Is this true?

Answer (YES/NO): YES